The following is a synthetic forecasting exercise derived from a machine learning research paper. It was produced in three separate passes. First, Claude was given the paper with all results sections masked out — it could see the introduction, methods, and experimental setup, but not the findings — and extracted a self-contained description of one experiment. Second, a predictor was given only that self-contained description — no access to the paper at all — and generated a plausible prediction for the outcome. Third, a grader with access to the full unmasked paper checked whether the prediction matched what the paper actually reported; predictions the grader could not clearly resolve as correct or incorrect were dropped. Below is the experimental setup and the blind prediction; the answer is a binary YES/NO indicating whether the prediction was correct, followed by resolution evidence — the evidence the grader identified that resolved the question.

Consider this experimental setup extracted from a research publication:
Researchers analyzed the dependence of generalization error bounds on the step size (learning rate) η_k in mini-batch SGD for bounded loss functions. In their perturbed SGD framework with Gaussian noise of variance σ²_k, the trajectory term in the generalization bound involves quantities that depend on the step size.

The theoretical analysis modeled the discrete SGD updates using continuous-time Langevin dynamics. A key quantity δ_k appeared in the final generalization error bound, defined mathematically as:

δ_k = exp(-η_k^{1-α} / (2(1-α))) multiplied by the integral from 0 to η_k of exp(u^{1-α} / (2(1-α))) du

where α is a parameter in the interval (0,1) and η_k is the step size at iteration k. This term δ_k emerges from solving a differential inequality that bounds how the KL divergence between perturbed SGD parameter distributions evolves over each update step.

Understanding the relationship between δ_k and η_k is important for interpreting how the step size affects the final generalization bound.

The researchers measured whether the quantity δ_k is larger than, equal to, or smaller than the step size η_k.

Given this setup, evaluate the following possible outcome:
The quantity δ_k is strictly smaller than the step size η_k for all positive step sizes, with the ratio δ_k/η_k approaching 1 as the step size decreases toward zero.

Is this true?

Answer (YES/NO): NO